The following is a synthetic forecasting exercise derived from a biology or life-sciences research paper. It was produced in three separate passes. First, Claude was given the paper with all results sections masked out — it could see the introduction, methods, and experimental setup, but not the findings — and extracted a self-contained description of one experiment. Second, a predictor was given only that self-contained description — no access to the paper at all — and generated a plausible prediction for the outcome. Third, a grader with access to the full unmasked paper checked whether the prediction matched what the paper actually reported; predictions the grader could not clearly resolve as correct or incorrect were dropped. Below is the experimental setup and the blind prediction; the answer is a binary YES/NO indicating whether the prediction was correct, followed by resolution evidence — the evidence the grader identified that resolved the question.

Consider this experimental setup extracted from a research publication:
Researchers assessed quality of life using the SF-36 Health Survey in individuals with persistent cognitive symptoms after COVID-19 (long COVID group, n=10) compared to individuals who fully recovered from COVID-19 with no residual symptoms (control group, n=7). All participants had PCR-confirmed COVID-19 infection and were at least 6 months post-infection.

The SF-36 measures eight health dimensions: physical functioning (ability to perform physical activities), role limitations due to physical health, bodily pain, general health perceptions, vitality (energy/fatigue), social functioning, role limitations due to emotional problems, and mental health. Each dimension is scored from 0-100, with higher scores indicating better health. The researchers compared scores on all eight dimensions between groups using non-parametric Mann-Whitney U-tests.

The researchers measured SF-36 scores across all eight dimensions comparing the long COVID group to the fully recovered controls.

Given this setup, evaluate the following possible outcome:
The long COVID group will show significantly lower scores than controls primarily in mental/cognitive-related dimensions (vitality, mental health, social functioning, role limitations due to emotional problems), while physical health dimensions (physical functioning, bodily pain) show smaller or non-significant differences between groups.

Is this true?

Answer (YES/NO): NO